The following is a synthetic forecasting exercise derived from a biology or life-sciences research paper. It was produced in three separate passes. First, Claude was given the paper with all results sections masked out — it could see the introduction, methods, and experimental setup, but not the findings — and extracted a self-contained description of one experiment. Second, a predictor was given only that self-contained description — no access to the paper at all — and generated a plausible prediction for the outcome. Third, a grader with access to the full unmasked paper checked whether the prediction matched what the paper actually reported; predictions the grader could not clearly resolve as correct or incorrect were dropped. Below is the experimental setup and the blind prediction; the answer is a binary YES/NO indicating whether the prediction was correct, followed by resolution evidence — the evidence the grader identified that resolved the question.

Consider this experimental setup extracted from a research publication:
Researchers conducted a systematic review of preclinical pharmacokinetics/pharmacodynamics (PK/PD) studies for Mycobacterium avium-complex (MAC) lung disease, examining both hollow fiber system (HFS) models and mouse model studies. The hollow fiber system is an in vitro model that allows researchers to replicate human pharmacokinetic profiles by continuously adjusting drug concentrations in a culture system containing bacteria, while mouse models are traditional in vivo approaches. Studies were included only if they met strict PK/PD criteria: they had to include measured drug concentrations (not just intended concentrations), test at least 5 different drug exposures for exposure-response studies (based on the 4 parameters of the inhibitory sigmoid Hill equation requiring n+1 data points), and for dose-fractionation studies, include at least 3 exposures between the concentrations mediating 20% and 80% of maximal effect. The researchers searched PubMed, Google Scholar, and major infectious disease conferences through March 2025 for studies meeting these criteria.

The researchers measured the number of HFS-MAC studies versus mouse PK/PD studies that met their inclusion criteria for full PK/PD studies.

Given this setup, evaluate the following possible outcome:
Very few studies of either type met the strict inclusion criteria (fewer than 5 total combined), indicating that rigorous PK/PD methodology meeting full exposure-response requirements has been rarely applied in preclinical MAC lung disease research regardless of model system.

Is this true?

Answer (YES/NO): NO